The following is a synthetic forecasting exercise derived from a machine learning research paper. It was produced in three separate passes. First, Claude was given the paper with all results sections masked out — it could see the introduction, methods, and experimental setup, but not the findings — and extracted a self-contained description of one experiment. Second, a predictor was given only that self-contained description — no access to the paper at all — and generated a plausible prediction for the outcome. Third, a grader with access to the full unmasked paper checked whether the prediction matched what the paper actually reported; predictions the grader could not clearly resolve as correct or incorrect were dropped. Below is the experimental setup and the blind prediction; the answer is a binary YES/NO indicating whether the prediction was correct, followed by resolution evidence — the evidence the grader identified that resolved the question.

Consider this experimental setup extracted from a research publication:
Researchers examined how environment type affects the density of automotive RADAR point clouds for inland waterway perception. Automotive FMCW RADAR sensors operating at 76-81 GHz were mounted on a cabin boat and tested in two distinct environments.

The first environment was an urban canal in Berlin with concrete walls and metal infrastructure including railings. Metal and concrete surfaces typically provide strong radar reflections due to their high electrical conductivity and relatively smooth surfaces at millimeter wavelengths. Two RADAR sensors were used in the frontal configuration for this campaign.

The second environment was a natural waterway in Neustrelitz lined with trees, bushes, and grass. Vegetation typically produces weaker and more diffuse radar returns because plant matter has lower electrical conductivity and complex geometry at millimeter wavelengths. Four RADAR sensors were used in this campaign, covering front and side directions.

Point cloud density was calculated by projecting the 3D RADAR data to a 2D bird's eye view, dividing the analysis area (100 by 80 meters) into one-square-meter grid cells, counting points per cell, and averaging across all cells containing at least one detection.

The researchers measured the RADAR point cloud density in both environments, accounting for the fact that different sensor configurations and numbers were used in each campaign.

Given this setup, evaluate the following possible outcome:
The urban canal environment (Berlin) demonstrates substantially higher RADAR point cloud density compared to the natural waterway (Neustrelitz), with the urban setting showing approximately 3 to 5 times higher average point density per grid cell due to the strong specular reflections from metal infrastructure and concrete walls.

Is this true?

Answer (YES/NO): NO